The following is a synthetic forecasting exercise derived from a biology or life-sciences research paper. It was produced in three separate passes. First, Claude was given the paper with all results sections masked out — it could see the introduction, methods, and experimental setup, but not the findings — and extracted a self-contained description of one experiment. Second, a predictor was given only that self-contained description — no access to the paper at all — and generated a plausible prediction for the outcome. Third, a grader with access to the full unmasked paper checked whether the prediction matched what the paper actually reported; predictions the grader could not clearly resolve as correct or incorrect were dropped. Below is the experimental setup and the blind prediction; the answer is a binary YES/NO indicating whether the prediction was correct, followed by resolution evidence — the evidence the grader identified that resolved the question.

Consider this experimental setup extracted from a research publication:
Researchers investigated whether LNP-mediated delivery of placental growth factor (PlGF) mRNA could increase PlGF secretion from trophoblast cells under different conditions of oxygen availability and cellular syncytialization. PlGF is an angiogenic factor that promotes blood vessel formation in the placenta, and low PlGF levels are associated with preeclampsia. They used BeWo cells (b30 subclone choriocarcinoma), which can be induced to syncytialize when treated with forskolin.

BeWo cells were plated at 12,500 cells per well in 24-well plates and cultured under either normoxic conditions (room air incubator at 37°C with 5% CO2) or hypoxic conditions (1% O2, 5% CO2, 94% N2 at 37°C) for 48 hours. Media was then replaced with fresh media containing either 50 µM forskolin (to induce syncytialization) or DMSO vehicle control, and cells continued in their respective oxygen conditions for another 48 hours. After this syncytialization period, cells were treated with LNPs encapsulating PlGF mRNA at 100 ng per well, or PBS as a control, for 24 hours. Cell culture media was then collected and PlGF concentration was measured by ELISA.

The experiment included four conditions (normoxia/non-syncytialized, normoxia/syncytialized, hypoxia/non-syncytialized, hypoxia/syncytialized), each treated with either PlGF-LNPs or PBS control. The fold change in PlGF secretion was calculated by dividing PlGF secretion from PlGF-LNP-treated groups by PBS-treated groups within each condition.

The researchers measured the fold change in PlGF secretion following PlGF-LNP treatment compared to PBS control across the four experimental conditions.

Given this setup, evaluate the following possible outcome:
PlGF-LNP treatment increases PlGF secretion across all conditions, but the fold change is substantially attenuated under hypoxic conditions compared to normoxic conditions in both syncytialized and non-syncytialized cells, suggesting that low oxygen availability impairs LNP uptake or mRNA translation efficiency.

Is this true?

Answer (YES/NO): NO